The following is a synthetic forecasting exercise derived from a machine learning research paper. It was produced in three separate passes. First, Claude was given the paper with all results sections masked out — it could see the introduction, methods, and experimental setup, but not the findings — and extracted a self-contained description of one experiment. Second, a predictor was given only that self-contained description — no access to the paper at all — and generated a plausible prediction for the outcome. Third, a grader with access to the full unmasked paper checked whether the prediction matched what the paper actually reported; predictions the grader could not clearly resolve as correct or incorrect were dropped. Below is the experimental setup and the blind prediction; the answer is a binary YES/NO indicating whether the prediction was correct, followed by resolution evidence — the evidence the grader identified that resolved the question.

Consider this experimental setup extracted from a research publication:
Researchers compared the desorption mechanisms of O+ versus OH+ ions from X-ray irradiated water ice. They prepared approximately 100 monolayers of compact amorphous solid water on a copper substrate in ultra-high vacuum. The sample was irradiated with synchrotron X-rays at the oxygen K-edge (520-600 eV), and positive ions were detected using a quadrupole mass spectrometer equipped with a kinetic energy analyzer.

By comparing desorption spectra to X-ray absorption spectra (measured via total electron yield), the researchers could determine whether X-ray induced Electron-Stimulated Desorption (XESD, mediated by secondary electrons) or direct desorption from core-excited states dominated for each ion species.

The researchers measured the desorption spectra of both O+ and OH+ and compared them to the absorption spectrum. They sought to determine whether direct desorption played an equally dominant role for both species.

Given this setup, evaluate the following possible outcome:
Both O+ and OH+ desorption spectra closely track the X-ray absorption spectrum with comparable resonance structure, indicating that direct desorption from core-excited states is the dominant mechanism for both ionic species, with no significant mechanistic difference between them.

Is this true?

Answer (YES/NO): NO